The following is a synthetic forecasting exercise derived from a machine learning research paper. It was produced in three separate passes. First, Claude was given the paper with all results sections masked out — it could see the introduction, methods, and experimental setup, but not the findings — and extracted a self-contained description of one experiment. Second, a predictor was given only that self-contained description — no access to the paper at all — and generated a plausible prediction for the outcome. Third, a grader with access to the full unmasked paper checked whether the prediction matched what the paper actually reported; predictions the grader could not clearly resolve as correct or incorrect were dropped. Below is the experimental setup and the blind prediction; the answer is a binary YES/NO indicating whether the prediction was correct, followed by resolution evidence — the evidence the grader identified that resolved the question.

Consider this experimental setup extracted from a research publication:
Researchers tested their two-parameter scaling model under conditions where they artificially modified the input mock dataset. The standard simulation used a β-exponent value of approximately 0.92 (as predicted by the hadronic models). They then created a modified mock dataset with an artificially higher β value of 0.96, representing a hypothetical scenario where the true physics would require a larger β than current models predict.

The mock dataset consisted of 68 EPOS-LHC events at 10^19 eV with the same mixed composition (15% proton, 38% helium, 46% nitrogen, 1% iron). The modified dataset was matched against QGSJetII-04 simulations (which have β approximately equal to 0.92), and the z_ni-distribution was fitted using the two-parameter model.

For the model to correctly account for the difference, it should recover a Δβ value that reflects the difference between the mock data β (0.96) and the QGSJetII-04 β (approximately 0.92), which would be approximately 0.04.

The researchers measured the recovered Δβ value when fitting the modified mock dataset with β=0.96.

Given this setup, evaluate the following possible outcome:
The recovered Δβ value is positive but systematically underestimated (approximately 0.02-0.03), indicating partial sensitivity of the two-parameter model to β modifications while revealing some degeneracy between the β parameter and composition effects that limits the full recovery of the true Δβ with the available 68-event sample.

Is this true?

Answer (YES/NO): NO